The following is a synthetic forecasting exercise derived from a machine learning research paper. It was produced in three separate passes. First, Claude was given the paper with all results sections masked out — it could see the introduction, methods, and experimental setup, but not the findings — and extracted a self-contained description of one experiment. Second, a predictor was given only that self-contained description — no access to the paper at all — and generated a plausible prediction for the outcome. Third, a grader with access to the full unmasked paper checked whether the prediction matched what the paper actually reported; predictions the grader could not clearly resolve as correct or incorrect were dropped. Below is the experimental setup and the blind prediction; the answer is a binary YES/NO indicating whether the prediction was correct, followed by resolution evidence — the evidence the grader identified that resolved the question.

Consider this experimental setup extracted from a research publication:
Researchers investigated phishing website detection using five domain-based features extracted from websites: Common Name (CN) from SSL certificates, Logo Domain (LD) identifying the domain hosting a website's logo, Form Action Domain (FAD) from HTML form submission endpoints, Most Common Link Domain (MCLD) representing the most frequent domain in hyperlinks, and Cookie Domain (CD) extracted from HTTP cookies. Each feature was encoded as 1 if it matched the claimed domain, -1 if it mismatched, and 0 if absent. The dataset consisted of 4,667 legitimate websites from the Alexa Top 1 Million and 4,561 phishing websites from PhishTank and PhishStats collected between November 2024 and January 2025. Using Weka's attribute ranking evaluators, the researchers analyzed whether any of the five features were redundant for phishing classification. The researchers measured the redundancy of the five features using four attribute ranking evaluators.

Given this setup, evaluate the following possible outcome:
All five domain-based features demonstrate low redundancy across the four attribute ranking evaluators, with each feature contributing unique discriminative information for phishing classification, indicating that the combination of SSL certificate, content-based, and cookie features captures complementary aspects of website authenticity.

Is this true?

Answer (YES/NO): YES